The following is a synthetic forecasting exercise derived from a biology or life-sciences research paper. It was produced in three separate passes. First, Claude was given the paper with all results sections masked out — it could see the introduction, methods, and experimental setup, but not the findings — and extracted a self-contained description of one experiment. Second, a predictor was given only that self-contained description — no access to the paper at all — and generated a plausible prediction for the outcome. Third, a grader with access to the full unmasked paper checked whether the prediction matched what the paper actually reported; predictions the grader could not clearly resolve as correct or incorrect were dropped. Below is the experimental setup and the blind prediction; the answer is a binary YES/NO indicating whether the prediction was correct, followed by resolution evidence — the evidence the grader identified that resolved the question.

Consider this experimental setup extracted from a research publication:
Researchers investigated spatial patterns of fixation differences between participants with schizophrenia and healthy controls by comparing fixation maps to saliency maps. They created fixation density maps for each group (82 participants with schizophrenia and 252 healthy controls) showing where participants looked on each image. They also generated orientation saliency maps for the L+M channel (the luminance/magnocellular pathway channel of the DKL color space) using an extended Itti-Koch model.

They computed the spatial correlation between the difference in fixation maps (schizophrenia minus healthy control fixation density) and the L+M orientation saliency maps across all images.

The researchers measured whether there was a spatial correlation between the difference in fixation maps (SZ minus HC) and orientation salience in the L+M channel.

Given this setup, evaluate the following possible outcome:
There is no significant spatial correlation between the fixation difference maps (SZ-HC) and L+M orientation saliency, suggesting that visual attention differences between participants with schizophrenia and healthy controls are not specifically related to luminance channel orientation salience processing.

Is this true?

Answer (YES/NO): NO